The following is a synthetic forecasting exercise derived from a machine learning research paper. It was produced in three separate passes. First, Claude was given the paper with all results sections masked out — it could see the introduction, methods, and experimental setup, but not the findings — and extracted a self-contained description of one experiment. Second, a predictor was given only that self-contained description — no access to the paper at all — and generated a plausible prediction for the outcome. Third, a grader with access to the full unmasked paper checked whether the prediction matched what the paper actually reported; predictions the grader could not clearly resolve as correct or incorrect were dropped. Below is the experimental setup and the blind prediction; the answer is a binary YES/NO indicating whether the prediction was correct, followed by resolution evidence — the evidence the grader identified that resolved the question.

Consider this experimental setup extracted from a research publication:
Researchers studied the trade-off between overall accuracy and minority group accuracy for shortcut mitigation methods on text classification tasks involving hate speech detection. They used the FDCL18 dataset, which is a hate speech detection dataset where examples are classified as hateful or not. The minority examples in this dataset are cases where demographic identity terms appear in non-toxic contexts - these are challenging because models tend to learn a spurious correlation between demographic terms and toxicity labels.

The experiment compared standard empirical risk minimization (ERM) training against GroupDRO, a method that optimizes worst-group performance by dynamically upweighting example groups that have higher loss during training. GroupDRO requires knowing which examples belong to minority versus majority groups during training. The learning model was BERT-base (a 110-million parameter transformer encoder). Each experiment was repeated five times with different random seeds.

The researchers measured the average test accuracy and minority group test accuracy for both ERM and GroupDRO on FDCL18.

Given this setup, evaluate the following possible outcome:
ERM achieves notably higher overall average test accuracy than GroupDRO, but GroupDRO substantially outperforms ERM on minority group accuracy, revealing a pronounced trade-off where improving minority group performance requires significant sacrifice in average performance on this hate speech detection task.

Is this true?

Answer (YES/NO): NO